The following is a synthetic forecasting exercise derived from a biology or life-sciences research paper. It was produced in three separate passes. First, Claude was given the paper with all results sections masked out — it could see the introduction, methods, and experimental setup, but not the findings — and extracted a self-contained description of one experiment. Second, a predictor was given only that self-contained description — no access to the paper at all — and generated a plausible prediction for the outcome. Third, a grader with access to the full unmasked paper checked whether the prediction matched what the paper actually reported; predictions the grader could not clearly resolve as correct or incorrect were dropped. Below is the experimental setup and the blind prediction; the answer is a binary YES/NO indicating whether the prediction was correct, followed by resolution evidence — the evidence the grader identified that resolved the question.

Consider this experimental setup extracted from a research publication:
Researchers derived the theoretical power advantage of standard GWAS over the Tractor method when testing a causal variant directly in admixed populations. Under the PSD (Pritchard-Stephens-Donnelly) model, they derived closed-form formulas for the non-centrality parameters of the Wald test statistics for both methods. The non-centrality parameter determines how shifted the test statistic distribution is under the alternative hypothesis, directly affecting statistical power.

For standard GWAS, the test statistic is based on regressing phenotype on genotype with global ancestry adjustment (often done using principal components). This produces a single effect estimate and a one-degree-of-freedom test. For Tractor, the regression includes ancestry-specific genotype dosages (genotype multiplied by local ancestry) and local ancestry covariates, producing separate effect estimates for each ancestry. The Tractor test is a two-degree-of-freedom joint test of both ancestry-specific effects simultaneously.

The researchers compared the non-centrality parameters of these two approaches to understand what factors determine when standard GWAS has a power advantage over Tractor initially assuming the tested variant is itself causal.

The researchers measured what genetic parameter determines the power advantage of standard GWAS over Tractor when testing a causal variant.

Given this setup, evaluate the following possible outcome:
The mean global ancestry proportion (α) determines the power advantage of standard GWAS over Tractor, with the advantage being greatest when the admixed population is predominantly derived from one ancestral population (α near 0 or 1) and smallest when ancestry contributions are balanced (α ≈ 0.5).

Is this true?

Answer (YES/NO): NO